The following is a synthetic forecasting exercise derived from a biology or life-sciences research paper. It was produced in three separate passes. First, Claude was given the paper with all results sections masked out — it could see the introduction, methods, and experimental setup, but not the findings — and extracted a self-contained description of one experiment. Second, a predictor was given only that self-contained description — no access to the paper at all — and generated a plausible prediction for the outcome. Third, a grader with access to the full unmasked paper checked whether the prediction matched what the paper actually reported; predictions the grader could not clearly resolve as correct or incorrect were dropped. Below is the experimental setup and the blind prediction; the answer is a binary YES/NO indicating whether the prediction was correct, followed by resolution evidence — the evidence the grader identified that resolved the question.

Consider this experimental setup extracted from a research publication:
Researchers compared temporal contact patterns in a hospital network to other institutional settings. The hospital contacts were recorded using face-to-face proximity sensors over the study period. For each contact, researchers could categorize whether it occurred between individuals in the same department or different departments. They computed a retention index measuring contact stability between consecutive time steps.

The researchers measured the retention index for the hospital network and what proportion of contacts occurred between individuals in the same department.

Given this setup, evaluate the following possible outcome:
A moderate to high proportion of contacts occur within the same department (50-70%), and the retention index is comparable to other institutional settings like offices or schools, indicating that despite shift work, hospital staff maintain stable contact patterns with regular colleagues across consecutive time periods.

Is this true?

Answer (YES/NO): NO